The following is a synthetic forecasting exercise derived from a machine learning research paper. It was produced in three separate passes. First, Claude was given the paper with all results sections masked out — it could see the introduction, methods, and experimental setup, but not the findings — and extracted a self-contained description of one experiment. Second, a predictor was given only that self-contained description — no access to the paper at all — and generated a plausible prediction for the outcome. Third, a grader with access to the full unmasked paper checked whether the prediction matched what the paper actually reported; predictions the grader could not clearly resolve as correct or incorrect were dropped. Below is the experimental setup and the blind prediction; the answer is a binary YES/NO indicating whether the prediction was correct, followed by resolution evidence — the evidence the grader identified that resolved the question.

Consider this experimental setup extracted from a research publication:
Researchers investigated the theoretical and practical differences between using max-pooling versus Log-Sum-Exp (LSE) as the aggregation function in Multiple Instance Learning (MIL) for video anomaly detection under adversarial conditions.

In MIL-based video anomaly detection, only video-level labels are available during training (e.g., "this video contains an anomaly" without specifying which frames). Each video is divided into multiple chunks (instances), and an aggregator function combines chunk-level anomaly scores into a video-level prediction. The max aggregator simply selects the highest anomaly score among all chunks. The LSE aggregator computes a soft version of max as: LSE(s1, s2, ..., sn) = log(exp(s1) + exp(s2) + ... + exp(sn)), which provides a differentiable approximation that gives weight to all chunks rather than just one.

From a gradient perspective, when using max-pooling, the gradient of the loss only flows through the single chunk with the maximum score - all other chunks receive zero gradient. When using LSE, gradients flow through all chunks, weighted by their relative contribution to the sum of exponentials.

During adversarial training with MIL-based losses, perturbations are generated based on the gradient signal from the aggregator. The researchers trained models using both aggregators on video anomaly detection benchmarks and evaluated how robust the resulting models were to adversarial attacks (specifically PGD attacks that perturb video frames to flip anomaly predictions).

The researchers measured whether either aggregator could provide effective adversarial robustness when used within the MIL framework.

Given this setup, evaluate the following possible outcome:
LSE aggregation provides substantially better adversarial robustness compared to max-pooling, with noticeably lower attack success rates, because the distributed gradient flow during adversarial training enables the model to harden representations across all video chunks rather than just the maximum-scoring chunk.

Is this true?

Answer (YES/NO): NO